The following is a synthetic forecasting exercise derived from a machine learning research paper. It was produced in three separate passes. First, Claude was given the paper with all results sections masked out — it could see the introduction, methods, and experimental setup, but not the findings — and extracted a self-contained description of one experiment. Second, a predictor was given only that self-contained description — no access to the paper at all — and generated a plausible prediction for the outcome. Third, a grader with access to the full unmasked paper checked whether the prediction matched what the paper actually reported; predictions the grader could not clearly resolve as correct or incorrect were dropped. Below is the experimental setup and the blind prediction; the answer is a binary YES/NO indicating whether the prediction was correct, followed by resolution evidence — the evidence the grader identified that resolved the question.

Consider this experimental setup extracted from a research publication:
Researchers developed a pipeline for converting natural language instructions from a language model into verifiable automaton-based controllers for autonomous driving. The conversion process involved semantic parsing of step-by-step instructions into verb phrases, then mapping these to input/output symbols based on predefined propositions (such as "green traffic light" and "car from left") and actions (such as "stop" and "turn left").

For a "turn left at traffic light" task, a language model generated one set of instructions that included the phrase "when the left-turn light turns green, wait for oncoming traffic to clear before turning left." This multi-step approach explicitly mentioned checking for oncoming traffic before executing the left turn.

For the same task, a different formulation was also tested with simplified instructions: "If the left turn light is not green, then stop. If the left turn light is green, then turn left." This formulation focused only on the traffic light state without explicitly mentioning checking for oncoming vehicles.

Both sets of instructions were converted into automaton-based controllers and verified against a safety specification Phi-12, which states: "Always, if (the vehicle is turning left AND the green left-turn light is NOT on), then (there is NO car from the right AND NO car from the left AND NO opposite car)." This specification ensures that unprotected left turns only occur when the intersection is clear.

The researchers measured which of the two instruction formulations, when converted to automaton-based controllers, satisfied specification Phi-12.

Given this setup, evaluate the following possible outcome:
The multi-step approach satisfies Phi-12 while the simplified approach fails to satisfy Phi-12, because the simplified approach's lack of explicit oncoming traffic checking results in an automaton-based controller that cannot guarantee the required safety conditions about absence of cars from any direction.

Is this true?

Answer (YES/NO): NO